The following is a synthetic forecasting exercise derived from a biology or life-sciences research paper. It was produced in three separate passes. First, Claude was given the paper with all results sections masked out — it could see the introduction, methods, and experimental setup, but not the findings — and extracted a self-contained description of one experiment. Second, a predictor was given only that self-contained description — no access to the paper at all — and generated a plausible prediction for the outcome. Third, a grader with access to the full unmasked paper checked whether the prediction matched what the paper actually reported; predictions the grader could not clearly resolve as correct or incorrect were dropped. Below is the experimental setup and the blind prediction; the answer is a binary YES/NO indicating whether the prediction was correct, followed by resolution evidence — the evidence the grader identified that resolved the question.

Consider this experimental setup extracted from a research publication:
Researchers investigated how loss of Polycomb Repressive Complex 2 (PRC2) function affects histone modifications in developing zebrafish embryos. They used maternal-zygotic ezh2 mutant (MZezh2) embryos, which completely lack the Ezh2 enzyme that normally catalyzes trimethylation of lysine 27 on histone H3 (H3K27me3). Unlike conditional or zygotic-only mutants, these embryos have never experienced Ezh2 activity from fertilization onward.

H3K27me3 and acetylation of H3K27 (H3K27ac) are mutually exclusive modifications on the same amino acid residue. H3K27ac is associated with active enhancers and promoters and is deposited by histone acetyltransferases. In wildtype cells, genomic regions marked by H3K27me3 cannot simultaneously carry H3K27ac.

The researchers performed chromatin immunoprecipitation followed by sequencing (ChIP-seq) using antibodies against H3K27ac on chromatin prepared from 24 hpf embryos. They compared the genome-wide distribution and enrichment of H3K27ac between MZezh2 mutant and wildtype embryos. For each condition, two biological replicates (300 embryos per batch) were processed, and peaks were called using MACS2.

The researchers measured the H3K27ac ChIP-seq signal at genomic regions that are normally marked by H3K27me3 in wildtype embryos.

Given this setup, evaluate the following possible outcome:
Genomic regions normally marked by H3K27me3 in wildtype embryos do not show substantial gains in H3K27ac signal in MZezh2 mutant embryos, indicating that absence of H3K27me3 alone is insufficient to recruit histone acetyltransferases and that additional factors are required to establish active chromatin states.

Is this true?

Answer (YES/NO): YES